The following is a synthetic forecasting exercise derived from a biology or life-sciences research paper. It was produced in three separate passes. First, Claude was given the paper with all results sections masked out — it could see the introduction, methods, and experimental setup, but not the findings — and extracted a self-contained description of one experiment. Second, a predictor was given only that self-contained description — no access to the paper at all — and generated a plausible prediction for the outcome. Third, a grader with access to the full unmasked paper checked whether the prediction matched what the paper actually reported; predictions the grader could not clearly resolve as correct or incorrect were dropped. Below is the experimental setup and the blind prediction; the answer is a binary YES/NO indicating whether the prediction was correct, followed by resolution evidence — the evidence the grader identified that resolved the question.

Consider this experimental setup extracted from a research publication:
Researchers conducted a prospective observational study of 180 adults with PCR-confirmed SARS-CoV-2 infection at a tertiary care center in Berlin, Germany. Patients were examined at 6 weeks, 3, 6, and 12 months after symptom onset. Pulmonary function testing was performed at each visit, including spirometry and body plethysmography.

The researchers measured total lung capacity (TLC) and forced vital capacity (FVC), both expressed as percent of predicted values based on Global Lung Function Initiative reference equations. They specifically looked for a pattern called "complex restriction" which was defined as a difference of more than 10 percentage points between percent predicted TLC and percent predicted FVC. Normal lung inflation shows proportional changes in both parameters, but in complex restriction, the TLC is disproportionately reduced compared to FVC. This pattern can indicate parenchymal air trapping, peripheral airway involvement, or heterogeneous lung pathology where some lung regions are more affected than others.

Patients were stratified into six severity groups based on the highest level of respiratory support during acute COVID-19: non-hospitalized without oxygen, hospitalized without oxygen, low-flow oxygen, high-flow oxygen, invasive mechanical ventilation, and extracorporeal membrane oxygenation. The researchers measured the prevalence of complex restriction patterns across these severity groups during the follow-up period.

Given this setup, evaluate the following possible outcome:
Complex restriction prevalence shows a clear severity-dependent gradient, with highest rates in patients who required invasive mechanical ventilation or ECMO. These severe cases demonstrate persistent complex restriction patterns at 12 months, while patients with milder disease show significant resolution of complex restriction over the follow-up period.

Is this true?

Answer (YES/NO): NO